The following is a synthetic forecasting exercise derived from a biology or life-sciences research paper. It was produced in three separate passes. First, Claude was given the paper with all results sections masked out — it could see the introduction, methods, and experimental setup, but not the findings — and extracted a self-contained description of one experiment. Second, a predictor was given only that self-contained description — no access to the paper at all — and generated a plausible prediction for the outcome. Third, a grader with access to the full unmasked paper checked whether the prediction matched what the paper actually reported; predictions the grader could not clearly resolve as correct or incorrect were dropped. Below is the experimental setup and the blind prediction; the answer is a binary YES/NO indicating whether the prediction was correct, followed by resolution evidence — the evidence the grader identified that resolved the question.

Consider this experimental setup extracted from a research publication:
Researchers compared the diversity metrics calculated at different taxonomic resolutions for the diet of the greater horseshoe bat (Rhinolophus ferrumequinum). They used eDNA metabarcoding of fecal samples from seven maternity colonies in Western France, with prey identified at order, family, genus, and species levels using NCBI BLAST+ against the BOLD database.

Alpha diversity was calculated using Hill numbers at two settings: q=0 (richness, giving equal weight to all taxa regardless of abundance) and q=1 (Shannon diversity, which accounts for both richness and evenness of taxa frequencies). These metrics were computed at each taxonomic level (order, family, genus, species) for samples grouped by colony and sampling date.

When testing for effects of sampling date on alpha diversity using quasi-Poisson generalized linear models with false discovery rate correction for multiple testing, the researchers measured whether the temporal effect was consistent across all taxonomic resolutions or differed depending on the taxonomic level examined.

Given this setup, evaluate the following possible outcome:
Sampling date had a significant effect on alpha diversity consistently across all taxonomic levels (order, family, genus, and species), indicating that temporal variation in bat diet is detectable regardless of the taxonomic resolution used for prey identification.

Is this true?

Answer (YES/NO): YES